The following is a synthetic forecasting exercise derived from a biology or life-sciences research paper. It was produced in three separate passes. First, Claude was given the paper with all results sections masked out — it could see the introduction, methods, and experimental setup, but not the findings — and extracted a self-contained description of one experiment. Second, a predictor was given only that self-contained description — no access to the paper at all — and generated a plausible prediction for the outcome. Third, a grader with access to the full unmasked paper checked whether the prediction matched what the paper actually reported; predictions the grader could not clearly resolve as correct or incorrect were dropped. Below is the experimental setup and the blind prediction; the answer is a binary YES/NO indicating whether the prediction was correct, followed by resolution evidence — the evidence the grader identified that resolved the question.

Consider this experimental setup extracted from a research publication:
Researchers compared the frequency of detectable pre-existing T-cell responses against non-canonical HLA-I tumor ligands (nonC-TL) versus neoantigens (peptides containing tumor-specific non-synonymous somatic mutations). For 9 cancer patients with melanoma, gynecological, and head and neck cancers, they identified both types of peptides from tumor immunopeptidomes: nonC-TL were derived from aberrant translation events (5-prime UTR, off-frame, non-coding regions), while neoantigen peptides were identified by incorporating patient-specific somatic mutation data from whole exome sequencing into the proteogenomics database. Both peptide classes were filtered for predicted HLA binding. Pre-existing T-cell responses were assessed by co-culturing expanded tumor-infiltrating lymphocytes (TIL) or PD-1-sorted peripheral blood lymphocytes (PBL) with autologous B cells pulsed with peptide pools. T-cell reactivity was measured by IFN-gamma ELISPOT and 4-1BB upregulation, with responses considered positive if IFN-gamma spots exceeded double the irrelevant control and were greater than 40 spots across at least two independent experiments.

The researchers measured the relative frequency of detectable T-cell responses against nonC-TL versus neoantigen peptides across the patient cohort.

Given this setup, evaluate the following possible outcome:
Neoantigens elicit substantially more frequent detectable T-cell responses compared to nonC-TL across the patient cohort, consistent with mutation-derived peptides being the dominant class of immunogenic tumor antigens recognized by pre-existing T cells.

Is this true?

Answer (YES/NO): YES